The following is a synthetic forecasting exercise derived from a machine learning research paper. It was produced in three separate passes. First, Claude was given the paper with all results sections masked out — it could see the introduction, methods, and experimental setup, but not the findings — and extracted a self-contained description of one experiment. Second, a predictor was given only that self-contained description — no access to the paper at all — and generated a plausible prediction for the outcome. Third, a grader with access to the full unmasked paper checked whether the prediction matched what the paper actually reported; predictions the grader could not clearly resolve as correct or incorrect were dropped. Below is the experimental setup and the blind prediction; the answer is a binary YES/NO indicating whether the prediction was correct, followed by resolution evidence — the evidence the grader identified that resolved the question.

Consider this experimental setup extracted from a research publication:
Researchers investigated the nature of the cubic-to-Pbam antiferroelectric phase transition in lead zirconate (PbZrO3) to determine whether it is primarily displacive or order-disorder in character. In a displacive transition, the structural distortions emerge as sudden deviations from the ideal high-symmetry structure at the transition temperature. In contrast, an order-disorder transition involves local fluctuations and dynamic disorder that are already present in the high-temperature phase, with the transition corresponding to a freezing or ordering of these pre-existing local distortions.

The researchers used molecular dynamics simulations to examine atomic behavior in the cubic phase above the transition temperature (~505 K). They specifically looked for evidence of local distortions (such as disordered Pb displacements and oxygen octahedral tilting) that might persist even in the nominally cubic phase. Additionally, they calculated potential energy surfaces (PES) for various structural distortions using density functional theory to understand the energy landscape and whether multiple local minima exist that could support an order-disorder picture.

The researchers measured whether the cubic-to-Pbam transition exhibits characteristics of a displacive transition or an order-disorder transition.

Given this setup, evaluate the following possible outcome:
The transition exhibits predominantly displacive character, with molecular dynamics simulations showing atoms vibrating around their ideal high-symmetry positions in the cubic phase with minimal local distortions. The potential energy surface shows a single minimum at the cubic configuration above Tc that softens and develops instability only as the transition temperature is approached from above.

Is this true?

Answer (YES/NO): NO